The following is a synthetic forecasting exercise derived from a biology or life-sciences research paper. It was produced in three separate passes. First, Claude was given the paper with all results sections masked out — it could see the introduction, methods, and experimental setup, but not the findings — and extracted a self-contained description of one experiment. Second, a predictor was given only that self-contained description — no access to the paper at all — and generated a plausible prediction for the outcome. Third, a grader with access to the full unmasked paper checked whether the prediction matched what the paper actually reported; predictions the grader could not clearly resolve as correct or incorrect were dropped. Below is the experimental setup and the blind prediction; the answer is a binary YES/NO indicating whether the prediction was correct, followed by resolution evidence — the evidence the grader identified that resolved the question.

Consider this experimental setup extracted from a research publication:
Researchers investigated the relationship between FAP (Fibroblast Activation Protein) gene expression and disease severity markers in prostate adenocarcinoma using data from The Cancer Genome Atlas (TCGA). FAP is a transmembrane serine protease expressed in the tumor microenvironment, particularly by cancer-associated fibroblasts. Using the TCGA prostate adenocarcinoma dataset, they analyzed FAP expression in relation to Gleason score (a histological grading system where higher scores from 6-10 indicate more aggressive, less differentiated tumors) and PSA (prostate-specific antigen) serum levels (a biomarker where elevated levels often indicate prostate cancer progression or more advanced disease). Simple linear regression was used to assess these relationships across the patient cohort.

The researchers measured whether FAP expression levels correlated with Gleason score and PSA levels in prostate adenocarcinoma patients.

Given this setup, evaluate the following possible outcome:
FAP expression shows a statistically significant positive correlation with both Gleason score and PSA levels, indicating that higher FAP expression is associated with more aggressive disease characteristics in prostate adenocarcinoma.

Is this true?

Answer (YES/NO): NO